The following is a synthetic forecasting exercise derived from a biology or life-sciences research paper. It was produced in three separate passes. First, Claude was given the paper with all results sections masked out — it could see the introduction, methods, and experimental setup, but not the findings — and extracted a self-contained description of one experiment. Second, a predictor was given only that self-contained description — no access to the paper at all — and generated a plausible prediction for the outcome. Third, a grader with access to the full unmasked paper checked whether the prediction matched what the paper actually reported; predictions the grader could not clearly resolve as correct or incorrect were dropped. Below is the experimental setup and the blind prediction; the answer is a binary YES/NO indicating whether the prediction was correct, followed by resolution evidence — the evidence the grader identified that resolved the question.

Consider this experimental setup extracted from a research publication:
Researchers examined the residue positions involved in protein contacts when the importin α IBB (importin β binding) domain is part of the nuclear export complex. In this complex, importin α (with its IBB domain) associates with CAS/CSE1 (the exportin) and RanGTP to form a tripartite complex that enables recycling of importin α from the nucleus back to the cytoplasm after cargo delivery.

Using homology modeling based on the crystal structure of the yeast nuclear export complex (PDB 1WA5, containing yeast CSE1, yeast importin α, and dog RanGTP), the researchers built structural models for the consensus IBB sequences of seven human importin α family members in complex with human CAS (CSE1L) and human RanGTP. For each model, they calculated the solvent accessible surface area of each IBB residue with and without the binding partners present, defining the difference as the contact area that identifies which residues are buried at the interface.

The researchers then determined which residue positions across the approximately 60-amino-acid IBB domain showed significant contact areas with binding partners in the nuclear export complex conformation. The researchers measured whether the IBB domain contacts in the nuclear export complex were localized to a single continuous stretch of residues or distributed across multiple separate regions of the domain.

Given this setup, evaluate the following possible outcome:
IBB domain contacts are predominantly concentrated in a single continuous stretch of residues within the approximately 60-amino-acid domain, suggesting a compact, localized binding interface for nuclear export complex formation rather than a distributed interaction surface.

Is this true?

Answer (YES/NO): NO